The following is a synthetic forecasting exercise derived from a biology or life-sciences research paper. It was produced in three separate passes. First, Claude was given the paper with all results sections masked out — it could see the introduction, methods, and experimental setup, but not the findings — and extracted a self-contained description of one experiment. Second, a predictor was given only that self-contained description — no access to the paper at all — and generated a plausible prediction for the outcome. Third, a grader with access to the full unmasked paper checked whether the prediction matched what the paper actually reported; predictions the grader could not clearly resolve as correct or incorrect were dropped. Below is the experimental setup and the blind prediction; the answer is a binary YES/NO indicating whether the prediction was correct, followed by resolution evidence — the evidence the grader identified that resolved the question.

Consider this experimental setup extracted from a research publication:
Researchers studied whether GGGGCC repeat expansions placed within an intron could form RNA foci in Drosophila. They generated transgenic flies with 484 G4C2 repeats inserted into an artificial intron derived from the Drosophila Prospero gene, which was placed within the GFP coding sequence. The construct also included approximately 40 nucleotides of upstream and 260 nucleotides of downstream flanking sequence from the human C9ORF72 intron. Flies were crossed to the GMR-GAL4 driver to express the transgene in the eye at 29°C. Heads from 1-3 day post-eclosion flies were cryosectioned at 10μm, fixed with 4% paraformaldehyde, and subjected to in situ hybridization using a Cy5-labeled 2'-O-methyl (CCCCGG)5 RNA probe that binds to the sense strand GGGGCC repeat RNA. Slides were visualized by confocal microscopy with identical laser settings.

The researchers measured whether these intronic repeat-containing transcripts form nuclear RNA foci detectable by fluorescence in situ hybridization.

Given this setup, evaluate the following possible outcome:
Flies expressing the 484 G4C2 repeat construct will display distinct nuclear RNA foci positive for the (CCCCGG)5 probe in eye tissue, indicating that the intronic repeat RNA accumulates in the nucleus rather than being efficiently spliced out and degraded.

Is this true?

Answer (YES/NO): YES